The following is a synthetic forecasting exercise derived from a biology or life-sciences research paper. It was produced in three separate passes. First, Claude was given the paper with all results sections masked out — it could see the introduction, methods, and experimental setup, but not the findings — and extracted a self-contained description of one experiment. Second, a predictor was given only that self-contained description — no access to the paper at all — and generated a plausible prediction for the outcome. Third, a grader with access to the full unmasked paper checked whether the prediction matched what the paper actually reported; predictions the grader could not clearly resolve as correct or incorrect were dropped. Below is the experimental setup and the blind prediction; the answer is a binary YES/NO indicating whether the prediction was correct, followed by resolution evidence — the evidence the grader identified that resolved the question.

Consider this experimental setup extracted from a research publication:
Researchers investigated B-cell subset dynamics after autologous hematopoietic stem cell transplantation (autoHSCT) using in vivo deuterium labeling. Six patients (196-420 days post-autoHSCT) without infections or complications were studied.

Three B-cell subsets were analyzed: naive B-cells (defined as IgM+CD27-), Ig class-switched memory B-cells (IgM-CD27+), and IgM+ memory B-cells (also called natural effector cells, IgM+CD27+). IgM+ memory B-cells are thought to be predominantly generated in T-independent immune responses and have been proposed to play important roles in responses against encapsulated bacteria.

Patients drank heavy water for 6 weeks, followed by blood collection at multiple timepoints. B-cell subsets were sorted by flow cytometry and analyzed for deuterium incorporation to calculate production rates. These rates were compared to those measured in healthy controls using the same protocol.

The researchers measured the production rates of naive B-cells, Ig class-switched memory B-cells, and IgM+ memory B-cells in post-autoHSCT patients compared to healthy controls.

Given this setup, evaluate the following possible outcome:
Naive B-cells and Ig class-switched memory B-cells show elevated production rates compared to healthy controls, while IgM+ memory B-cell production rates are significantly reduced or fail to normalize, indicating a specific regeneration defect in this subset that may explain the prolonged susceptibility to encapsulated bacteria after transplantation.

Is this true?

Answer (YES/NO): NO